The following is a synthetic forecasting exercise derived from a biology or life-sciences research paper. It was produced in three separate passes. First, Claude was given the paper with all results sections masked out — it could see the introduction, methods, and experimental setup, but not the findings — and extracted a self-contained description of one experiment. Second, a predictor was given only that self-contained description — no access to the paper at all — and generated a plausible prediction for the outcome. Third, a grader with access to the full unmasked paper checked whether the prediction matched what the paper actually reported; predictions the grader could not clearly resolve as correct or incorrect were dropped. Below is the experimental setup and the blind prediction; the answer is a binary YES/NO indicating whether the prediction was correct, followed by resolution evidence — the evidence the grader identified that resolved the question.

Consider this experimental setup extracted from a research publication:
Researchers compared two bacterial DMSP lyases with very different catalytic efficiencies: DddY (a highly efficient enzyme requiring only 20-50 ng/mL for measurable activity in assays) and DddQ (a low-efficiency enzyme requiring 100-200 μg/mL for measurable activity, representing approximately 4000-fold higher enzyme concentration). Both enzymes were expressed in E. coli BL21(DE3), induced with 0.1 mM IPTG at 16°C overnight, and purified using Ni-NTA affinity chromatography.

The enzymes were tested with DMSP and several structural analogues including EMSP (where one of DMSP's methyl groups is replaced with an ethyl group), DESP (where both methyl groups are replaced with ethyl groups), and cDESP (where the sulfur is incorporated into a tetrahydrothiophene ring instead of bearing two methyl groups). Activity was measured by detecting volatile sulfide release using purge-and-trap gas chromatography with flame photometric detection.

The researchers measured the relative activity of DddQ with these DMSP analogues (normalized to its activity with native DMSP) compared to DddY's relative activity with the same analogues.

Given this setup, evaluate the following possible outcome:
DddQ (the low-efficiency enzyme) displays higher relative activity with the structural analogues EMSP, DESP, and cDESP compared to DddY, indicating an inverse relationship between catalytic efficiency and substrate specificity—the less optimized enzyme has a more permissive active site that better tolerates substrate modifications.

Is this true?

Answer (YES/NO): YES